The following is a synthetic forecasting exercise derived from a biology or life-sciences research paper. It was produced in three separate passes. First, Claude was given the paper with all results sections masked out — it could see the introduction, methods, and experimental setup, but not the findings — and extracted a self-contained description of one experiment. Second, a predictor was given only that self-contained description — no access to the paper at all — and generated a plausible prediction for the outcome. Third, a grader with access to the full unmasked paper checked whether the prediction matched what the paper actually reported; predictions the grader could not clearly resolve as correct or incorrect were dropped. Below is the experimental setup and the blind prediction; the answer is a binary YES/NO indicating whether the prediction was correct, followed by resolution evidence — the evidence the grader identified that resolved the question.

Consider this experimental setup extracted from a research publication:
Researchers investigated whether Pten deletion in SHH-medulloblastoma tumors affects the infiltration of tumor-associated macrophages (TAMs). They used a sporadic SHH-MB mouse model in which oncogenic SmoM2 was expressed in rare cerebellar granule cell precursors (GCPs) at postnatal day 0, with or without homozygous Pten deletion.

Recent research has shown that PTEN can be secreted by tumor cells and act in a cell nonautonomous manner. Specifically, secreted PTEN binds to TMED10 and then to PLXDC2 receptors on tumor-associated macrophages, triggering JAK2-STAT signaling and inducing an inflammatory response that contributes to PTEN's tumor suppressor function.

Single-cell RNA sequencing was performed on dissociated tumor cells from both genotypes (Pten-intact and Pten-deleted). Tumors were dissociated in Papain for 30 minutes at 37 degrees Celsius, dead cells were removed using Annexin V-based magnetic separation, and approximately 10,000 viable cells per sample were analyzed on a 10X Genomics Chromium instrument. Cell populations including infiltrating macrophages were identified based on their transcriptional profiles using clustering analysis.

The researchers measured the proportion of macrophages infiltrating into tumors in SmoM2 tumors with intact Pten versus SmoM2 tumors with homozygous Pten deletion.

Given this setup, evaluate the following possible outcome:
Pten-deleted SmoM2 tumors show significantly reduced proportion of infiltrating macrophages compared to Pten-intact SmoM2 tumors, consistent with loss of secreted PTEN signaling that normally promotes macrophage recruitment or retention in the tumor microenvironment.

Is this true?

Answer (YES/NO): YES